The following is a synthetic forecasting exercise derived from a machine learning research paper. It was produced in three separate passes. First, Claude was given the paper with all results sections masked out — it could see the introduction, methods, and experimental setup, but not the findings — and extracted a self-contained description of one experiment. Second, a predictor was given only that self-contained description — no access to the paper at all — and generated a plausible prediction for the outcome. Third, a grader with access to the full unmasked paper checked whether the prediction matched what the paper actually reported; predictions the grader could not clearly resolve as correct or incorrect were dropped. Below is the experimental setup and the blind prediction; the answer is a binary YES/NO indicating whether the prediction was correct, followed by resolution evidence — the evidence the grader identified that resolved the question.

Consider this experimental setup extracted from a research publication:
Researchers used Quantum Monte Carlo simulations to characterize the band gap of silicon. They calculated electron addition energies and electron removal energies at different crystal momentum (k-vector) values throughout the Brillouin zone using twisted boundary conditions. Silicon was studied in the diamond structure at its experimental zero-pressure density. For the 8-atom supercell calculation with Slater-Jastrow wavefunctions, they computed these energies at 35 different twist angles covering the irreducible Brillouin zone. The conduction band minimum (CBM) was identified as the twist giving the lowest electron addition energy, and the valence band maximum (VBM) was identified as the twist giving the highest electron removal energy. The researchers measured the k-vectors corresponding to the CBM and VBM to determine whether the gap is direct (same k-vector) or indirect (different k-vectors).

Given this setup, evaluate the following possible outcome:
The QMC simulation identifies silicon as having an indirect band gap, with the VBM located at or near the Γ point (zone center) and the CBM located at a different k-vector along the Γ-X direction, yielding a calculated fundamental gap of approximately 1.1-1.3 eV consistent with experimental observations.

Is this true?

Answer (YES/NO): NO